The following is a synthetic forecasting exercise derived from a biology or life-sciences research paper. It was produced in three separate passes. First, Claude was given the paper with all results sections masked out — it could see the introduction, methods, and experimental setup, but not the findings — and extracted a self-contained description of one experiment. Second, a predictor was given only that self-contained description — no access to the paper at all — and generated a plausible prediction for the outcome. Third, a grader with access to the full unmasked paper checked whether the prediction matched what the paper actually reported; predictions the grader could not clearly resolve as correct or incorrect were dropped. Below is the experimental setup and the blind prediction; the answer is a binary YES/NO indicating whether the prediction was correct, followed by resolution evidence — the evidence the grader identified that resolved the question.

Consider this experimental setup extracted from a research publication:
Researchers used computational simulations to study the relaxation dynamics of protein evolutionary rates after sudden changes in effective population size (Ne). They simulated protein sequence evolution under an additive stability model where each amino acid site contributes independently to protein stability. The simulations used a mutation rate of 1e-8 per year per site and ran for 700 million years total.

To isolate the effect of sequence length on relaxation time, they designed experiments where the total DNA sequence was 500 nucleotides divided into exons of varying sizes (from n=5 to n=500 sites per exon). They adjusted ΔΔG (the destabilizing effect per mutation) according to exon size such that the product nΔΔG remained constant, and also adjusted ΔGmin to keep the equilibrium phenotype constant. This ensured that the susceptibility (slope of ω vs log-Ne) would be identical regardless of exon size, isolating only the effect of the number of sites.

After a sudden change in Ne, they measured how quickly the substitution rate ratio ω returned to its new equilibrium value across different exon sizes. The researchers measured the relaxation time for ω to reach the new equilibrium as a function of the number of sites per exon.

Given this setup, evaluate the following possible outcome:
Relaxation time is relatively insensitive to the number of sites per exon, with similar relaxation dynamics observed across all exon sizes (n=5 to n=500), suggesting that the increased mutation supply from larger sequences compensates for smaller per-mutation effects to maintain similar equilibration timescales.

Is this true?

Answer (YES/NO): NO